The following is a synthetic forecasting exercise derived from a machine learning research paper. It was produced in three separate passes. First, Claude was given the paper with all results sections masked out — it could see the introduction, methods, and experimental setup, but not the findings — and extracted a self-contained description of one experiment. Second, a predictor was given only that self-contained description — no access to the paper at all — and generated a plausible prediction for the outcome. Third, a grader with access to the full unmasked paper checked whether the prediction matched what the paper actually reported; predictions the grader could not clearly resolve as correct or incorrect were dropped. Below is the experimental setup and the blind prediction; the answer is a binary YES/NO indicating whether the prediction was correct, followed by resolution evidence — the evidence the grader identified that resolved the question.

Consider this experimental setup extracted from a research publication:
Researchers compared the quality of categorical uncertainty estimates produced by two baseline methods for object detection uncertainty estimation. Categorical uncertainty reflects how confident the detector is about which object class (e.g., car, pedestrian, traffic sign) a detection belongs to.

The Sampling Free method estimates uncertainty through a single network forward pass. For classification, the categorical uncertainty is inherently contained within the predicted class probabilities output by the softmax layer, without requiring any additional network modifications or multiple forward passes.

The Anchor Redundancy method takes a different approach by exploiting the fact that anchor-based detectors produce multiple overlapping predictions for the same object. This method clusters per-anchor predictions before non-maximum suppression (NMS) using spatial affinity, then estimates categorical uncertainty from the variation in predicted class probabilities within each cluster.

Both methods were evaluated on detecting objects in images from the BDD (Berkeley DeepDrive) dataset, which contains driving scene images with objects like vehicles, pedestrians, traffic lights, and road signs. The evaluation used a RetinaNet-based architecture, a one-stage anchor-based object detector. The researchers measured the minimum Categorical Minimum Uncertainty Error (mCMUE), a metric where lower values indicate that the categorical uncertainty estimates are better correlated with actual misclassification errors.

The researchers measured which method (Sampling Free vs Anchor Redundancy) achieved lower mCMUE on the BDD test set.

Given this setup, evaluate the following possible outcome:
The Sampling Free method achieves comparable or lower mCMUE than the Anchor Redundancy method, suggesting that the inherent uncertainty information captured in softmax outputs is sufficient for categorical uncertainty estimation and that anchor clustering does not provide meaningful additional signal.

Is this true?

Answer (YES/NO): YES